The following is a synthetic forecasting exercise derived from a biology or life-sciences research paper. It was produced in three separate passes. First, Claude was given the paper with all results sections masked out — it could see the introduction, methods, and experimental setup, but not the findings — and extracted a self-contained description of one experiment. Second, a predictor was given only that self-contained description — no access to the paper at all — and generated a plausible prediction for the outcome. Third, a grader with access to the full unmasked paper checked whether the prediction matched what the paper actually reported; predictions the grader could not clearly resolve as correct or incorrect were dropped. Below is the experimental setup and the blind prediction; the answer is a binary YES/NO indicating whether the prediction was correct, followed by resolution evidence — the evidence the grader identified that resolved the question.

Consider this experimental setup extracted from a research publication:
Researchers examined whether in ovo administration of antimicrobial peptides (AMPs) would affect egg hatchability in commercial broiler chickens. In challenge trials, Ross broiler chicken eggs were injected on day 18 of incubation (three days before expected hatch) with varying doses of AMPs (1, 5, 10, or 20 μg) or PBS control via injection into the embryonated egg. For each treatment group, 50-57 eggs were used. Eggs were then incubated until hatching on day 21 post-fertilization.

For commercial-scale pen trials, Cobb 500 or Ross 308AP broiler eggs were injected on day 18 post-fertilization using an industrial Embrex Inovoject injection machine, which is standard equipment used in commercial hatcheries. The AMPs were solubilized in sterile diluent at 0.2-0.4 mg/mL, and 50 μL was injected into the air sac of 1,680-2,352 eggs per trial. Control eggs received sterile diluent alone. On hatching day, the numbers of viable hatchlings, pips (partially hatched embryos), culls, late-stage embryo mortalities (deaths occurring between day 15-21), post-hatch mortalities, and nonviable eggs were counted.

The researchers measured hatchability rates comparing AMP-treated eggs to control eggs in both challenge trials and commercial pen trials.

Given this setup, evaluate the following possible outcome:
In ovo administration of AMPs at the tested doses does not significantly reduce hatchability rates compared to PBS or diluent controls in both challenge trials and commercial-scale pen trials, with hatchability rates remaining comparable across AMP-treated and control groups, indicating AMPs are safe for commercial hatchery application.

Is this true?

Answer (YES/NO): YES